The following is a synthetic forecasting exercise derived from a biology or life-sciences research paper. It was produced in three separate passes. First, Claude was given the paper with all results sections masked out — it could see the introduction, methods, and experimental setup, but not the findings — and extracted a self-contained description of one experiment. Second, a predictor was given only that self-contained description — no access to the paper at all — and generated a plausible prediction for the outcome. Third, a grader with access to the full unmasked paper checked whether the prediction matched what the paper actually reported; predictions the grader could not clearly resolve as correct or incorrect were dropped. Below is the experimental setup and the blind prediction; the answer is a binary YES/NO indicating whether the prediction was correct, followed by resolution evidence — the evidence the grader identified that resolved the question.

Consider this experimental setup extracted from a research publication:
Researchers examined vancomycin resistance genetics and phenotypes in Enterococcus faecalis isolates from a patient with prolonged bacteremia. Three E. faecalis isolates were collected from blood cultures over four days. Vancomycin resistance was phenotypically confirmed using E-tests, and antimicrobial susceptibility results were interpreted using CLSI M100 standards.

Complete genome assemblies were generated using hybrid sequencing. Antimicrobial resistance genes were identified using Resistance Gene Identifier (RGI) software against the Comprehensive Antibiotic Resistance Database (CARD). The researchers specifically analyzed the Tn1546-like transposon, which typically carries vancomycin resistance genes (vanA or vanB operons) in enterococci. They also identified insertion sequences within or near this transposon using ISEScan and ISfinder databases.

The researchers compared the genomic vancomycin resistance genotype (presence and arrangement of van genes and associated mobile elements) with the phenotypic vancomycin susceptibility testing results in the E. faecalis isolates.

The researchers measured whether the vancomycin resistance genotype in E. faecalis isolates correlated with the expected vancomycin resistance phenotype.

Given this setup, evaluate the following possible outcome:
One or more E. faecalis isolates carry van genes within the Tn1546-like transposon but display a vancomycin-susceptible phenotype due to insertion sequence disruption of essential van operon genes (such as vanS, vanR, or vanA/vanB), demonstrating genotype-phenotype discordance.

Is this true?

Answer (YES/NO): NO